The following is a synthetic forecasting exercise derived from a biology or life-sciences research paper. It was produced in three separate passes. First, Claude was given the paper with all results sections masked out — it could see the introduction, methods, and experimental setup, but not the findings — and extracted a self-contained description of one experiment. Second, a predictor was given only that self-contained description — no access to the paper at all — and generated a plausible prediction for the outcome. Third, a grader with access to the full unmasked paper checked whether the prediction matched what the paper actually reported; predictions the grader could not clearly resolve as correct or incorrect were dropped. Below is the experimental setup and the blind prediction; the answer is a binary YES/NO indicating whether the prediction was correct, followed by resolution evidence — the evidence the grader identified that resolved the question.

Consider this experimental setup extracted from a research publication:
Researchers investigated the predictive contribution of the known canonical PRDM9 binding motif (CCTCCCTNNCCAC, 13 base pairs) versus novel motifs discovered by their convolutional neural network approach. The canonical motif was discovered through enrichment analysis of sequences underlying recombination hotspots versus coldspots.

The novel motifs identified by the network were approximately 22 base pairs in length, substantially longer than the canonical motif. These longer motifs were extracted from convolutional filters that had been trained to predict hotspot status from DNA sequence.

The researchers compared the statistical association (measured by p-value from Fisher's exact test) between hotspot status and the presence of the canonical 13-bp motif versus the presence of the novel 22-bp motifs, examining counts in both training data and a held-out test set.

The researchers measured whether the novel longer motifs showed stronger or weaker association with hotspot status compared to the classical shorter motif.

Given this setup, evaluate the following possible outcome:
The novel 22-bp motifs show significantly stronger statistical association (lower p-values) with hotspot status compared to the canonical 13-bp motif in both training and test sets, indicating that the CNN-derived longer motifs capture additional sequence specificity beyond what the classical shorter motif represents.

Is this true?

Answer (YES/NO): NO